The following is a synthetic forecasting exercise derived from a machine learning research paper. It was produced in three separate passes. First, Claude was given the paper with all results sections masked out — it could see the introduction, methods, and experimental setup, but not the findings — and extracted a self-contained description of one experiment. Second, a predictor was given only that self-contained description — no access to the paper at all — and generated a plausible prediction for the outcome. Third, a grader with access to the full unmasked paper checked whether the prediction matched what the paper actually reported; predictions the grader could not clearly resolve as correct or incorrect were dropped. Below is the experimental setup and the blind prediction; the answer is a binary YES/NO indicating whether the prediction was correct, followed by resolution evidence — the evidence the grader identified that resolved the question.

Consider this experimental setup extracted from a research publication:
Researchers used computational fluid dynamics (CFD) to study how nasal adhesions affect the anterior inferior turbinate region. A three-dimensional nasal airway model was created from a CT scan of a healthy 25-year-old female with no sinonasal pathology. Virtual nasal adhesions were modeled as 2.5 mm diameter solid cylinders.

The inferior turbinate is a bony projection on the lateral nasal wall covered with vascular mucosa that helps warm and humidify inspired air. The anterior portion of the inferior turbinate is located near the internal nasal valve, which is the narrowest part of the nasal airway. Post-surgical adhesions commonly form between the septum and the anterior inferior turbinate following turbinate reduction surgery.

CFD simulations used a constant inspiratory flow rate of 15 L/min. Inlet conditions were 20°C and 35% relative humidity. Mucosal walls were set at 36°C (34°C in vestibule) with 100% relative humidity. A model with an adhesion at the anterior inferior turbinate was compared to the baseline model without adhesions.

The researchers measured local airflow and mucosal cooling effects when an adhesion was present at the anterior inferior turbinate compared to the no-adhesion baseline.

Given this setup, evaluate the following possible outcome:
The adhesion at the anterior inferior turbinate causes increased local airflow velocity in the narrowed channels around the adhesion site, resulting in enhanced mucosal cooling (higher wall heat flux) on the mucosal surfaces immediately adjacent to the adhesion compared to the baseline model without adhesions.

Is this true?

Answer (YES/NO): NO